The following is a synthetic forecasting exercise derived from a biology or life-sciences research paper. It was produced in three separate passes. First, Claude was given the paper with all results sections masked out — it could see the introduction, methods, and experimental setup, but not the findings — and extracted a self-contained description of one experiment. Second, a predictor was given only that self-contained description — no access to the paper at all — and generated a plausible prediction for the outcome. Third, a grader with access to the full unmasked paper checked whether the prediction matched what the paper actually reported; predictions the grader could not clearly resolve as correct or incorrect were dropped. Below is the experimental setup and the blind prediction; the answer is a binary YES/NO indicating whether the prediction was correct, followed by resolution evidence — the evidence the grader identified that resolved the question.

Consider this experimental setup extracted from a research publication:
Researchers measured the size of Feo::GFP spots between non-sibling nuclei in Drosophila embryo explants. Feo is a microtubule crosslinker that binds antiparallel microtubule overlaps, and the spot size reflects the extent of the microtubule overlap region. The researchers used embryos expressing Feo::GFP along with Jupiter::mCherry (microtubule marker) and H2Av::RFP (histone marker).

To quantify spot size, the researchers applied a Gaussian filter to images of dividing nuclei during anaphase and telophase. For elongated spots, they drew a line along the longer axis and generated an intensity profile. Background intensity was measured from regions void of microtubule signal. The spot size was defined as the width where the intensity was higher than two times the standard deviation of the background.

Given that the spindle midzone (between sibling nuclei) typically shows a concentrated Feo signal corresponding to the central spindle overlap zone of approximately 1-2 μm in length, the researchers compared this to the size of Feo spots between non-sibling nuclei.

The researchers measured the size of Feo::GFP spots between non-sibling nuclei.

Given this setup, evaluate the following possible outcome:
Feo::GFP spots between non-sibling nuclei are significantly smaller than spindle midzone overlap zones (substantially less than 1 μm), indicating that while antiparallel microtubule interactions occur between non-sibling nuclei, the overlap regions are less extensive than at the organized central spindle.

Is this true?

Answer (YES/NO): NO